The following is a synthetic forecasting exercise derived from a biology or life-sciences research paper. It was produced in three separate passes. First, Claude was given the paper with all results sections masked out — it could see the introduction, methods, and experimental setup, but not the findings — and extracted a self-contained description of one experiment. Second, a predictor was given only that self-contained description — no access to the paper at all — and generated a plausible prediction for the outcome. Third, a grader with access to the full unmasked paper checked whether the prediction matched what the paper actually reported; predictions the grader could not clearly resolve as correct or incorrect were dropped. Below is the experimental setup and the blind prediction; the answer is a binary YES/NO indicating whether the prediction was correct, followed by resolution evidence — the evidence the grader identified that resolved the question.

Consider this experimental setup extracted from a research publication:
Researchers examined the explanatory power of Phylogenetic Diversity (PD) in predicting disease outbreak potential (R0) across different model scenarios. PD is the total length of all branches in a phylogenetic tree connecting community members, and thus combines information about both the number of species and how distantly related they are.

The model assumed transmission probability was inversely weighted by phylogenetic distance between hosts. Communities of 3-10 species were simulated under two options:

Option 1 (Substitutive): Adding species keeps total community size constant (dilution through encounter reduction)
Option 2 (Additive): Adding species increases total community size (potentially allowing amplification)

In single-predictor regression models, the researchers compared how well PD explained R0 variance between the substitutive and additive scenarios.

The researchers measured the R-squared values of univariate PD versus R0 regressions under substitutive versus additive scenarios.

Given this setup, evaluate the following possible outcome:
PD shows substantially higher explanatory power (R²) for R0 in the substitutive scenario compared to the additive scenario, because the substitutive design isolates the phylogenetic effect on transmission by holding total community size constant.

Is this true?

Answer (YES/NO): YES